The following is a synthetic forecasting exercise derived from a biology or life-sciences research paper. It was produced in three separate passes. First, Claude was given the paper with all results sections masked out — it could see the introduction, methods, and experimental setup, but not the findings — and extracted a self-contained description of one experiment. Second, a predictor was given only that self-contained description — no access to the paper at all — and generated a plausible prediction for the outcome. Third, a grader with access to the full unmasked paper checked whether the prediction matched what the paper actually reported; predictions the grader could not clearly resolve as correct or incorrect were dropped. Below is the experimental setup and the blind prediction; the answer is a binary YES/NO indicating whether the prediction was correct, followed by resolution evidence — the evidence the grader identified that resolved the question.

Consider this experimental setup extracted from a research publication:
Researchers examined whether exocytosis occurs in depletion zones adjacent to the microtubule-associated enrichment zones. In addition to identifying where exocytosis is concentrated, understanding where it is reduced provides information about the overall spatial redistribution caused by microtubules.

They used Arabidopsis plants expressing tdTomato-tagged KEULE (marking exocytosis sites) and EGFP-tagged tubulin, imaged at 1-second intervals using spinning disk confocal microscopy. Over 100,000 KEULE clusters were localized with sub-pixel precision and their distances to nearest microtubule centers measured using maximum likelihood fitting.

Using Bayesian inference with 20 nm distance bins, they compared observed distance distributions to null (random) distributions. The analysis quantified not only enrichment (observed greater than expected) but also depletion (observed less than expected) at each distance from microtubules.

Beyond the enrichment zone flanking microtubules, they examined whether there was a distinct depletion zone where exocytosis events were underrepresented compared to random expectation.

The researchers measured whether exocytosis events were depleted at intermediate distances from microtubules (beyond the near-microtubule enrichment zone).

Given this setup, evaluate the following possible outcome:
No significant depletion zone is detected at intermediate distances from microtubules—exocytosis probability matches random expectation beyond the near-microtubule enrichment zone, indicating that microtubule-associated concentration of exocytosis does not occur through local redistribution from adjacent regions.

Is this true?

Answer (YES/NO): NO